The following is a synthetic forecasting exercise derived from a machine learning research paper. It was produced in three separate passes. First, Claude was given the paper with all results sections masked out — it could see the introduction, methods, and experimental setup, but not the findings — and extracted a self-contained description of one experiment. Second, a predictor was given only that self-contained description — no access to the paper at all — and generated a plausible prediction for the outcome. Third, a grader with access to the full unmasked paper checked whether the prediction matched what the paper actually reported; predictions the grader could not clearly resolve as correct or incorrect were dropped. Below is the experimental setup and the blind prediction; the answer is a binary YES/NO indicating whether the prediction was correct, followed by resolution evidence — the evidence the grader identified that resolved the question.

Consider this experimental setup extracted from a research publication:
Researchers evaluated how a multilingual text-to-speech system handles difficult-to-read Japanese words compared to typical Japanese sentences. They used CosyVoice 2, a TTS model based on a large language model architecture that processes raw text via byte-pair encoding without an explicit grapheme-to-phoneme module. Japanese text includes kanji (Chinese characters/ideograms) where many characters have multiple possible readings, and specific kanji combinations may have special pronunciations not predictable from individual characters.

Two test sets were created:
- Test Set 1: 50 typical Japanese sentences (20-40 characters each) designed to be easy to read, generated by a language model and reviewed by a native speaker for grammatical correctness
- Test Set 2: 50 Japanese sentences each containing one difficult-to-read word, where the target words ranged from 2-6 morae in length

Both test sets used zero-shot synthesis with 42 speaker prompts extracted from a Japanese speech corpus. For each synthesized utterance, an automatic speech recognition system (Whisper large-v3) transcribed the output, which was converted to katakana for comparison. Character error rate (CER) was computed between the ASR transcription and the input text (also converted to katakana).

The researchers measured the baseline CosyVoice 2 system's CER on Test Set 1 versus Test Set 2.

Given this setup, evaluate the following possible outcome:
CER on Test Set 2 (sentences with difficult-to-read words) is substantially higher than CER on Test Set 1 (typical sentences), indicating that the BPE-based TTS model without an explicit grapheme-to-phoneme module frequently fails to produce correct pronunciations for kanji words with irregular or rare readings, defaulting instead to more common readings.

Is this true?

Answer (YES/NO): YES